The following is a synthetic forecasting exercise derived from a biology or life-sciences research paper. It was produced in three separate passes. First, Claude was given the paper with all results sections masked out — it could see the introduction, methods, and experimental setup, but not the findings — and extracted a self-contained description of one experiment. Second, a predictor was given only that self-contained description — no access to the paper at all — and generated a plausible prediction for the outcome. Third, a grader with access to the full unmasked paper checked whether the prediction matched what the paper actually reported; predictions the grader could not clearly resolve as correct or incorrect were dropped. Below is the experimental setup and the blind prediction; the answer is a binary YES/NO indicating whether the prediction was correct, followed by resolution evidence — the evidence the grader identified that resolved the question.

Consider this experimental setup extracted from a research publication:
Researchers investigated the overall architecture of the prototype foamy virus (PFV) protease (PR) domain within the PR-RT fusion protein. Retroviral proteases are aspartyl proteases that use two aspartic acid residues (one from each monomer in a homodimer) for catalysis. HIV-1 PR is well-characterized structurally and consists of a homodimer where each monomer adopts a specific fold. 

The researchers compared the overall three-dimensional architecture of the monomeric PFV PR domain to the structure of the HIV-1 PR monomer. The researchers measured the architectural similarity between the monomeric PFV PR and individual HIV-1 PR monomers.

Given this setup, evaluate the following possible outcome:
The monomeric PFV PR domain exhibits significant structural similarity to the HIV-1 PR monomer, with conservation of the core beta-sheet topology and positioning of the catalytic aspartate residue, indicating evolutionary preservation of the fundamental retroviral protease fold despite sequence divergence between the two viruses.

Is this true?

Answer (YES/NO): YES